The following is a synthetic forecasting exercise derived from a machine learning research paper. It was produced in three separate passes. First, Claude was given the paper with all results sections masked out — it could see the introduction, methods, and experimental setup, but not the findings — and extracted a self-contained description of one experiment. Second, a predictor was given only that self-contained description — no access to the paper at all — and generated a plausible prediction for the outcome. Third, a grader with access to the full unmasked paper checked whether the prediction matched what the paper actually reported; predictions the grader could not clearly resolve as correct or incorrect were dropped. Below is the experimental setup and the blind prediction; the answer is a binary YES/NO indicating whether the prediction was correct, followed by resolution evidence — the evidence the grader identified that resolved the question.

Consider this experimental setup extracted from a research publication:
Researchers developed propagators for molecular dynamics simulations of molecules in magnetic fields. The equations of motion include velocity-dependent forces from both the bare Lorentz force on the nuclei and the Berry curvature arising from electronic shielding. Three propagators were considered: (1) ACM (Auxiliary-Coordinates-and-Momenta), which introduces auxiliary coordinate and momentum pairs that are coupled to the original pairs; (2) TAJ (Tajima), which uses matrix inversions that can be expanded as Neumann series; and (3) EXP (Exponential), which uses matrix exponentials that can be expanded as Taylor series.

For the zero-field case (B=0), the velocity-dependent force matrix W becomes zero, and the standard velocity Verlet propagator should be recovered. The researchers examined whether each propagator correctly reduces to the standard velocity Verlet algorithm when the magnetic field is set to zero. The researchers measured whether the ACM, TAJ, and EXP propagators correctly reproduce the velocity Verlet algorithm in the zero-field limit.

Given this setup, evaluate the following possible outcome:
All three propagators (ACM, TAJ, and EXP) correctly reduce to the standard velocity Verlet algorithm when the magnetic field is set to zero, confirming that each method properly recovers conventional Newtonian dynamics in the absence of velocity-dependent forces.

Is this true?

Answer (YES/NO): NO